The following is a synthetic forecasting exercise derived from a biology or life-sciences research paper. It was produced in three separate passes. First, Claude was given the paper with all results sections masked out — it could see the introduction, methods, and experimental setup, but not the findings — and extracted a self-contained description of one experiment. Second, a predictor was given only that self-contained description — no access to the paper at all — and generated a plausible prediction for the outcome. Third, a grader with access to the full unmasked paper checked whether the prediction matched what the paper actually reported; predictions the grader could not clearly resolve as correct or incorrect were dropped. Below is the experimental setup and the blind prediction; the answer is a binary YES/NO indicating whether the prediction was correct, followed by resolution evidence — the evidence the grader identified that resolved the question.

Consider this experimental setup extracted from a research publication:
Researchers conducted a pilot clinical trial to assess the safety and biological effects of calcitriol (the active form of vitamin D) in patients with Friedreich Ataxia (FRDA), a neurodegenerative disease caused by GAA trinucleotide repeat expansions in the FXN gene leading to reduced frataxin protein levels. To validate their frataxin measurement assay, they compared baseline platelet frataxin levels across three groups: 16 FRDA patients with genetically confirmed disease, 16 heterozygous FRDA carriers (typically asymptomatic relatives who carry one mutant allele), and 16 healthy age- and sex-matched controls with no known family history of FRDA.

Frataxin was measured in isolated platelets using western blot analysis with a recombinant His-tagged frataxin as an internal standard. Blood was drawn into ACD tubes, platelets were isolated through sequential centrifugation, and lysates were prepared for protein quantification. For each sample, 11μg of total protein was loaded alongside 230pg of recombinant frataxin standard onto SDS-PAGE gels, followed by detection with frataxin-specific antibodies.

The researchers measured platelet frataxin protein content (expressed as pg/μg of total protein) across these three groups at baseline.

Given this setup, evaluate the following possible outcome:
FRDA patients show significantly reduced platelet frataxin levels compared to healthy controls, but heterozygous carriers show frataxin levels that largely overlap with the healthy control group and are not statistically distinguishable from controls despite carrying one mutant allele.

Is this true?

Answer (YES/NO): NO